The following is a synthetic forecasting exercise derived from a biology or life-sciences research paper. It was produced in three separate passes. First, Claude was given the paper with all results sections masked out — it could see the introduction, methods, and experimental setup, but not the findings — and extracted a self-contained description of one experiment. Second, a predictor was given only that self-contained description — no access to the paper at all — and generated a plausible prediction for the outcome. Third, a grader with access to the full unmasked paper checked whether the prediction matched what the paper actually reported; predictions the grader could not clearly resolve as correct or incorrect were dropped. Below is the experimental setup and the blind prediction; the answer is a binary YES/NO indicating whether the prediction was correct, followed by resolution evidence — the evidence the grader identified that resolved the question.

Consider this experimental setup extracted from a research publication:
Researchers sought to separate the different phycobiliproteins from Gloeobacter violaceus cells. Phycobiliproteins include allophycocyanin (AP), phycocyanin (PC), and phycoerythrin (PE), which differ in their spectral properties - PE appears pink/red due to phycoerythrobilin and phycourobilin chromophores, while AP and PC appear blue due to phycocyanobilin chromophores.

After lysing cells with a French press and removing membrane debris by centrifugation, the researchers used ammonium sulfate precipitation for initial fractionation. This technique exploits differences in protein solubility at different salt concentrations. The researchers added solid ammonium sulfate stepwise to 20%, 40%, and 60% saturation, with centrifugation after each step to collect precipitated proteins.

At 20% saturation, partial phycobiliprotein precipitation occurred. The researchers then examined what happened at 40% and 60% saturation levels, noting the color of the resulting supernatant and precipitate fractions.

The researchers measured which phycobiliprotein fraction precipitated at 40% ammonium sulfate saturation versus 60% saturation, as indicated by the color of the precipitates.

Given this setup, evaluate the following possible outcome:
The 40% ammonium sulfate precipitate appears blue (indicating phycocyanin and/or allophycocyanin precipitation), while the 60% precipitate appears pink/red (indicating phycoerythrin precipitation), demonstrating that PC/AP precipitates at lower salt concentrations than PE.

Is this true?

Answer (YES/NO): NO